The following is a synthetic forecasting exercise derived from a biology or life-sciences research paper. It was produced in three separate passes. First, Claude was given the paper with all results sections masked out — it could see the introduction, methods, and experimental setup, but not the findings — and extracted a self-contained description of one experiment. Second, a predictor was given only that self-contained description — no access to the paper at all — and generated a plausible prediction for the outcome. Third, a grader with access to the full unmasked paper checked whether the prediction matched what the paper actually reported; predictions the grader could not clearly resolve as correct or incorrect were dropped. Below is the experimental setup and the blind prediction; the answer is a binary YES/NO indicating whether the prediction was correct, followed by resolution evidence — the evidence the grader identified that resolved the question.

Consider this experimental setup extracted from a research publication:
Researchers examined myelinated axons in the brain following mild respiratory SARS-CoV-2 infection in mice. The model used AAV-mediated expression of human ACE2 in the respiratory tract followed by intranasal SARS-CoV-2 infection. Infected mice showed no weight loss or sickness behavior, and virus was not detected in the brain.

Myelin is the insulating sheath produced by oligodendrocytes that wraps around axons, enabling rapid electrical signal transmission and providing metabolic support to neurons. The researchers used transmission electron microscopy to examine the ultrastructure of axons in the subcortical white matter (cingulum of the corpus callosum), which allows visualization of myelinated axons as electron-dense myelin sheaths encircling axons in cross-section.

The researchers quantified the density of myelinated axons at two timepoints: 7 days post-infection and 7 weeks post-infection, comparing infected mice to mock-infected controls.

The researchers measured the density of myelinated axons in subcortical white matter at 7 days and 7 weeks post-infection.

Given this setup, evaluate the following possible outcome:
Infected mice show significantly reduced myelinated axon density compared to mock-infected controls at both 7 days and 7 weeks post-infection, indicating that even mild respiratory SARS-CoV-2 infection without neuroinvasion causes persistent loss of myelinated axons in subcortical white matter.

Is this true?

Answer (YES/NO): YES